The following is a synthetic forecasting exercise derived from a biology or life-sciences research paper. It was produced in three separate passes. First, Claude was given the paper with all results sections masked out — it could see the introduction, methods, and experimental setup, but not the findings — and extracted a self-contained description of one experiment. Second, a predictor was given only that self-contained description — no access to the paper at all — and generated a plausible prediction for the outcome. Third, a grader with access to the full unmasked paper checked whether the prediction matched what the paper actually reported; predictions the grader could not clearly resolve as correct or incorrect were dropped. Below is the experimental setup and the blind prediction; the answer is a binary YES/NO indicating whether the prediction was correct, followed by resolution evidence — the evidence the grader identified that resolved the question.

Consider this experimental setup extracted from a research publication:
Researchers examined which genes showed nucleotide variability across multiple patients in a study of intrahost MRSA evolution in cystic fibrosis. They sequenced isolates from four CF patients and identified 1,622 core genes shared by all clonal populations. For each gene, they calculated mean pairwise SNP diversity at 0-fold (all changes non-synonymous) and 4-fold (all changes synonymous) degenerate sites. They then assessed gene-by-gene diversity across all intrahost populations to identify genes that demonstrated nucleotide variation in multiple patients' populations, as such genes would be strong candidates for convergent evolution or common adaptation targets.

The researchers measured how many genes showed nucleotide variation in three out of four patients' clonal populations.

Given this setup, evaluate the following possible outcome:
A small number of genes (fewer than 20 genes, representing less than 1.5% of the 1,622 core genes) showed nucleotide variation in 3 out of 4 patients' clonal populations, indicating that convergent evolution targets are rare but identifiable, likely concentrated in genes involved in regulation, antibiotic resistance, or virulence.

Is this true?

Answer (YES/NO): YES